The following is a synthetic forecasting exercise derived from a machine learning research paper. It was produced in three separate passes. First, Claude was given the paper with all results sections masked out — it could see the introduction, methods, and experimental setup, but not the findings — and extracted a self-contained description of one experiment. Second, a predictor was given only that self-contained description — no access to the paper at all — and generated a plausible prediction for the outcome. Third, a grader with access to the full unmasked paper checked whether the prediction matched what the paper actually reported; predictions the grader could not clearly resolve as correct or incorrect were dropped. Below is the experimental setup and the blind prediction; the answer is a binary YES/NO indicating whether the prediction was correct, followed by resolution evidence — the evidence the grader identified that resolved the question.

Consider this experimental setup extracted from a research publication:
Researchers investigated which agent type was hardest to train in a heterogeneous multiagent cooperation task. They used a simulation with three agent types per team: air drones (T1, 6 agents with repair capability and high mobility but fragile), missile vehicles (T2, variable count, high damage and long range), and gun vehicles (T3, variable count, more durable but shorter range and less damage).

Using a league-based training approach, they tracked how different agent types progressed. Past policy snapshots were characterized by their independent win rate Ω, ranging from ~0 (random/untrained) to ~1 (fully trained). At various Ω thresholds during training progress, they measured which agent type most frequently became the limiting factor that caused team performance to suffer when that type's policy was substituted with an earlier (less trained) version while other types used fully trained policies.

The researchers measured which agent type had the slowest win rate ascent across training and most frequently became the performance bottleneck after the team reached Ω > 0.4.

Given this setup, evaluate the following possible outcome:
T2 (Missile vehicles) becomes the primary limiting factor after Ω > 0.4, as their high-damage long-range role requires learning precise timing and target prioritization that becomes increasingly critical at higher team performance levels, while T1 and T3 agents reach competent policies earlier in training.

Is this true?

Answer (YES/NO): NO